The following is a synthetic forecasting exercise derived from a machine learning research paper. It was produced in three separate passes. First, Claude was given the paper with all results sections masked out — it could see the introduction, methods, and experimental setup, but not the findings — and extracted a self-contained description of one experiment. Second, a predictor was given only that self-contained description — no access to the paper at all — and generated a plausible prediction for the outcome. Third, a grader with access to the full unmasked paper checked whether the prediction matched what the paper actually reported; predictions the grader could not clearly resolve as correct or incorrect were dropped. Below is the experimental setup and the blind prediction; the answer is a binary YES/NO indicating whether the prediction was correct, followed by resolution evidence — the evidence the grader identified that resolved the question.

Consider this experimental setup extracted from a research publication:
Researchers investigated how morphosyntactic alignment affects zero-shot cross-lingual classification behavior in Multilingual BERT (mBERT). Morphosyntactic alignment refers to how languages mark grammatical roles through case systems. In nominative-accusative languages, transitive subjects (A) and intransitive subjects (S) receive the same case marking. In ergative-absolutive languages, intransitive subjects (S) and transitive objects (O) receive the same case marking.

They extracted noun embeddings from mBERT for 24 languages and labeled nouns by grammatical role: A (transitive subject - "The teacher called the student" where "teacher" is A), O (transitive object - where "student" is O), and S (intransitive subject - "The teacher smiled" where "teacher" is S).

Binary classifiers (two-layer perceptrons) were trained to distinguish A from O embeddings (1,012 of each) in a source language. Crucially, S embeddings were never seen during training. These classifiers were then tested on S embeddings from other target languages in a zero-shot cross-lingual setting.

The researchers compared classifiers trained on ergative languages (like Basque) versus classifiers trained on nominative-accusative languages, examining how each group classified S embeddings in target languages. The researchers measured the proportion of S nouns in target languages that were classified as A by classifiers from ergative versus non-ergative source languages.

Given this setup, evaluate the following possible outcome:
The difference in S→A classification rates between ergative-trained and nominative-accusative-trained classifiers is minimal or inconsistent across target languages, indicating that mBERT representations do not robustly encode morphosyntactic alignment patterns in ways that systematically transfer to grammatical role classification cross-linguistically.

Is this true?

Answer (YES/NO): NO